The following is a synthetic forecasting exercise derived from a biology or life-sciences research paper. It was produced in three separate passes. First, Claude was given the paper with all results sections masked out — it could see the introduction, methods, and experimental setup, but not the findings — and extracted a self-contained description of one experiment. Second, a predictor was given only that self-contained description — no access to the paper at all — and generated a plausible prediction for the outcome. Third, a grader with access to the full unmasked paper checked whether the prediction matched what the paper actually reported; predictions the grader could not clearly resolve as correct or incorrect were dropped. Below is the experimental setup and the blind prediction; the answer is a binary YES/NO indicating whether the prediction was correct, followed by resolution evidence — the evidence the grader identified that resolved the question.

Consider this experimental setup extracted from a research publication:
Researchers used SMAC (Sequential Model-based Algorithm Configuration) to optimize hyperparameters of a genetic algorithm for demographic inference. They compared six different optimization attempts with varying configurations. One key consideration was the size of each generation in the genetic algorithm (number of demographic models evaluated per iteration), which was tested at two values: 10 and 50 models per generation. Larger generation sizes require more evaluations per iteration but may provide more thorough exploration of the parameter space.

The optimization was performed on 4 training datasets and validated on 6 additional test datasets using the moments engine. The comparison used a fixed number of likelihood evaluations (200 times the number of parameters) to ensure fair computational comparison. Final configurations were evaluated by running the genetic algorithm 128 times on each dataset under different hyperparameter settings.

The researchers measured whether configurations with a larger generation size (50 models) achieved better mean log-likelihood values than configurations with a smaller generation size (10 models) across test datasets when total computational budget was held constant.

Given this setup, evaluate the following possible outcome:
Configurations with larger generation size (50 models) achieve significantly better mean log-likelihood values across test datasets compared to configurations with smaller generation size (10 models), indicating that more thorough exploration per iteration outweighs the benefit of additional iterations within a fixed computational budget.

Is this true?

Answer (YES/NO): NO